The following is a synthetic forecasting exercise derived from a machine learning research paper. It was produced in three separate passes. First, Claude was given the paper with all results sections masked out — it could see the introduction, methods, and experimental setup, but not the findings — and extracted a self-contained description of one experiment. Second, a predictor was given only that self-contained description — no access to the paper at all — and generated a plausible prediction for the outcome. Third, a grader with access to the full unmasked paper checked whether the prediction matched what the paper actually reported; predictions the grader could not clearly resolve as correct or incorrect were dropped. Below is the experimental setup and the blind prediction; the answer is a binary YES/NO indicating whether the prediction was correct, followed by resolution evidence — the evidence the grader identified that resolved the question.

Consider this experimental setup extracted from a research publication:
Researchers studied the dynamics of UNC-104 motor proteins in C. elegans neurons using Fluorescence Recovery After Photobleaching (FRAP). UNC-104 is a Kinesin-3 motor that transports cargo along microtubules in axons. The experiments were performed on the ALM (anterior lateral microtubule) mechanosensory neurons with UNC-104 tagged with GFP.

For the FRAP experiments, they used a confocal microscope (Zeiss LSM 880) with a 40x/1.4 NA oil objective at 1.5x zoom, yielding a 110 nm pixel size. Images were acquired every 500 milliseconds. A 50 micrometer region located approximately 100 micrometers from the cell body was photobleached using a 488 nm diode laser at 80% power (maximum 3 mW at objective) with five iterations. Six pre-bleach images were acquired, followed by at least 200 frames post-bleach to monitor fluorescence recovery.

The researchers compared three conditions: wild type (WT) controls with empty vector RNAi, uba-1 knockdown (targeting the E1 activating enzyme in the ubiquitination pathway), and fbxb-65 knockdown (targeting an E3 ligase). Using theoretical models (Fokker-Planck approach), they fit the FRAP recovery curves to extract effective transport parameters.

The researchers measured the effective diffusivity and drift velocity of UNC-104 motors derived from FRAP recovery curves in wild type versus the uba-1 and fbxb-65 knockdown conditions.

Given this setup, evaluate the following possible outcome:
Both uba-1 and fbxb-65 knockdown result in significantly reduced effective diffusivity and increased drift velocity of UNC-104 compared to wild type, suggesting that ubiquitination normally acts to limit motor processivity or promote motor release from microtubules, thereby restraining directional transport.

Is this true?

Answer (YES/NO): NO